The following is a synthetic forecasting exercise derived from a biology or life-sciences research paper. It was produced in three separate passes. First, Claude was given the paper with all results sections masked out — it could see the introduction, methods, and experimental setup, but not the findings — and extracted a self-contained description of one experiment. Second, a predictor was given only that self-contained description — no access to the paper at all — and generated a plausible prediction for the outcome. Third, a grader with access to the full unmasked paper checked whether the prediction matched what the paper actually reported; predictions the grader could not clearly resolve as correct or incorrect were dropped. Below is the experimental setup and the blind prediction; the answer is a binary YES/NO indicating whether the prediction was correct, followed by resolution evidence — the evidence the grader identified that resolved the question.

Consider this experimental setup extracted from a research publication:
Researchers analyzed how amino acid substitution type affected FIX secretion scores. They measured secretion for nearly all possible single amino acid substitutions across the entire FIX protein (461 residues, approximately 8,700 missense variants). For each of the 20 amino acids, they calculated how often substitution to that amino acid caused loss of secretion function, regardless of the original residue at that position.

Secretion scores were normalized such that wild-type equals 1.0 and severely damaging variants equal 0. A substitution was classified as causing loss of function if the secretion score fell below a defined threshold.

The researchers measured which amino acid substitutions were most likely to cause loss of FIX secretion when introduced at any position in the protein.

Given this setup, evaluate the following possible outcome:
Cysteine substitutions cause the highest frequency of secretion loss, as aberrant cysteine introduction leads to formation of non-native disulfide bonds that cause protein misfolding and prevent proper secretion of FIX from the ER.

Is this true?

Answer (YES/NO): YES